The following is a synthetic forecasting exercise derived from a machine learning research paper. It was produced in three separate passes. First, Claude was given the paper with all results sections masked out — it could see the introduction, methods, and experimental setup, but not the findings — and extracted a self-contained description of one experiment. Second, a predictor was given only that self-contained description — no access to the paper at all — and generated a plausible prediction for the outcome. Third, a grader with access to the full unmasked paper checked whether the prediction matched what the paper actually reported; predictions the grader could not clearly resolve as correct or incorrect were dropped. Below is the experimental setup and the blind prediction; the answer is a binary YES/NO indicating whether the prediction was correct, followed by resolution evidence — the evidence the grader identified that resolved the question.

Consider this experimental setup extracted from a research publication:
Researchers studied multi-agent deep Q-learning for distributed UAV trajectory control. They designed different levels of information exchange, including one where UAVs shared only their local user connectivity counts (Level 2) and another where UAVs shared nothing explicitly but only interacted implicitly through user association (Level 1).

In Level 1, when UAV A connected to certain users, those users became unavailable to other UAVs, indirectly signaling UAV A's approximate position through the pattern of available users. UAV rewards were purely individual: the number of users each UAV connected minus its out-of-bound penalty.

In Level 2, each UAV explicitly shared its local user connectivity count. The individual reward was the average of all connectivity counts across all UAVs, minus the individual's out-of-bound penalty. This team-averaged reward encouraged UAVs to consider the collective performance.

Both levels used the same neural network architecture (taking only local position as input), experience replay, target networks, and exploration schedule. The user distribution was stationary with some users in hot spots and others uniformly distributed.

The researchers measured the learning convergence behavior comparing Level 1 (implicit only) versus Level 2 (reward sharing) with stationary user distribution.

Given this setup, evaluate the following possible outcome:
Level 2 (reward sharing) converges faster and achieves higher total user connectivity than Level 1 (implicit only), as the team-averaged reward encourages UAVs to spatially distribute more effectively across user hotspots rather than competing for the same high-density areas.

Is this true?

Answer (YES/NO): NO